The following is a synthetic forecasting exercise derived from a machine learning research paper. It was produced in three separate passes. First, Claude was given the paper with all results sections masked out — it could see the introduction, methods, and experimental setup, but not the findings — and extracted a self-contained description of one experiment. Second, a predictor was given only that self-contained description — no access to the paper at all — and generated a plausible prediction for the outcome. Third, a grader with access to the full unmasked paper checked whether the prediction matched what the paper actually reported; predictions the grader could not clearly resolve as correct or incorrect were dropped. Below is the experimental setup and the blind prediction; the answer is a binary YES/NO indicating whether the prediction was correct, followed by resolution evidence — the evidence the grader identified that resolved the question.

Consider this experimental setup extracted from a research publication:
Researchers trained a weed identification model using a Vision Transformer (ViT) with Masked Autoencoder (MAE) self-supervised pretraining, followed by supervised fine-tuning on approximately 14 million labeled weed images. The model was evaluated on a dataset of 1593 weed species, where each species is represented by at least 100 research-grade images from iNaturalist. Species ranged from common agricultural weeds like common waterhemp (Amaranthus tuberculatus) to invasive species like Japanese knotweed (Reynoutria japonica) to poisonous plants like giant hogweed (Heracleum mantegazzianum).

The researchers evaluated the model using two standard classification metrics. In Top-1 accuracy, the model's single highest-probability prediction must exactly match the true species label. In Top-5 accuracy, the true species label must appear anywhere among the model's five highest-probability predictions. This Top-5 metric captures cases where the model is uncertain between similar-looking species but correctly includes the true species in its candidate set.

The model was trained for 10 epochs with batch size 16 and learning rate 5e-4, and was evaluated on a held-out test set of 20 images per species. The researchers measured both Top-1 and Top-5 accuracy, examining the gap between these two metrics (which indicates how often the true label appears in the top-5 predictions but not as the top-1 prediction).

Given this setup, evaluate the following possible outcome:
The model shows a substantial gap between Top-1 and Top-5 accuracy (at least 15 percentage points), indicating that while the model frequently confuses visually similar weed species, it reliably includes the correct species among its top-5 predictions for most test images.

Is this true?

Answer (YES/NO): NO